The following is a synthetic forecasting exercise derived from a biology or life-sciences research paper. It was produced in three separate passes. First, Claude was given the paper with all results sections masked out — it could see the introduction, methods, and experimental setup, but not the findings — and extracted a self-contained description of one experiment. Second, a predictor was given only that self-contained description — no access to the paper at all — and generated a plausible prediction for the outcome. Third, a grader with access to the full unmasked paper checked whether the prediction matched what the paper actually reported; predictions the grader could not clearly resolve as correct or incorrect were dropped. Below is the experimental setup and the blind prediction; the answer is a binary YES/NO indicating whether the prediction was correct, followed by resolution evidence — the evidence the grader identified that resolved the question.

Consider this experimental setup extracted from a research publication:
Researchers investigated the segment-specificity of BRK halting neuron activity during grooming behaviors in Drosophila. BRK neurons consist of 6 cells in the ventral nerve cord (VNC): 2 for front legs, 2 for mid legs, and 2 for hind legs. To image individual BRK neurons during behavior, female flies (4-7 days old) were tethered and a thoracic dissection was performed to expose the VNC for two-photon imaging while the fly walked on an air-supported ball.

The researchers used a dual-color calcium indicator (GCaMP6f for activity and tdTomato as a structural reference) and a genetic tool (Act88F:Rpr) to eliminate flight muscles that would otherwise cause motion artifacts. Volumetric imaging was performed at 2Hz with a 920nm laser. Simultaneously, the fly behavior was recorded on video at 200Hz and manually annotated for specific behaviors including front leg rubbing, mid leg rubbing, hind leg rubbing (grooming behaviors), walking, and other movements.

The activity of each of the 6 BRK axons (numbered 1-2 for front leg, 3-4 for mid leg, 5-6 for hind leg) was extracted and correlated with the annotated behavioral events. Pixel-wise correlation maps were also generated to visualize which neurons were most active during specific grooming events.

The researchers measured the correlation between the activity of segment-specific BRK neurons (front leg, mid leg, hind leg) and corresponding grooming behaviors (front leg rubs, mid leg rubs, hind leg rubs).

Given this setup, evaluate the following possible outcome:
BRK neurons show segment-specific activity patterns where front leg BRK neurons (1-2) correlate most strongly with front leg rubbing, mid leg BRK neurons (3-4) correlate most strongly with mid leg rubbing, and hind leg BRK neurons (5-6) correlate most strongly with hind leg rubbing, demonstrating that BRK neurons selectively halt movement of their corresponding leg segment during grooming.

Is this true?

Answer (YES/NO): YES